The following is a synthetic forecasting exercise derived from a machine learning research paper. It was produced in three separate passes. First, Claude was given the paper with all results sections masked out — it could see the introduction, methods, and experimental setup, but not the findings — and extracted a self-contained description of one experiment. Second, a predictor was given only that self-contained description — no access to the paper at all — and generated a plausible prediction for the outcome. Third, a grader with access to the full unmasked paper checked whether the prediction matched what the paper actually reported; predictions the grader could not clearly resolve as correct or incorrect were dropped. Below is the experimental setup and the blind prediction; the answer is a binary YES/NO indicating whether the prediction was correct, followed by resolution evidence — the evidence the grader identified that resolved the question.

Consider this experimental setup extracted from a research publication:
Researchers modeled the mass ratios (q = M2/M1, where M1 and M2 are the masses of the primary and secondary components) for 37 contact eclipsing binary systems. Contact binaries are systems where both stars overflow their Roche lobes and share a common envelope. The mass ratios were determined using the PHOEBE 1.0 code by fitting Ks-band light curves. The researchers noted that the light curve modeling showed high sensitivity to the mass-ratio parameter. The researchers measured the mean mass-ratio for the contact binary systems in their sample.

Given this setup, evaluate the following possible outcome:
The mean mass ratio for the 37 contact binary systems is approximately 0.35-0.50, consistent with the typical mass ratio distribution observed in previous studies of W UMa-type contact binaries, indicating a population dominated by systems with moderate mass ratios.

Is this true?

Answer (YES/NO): YES